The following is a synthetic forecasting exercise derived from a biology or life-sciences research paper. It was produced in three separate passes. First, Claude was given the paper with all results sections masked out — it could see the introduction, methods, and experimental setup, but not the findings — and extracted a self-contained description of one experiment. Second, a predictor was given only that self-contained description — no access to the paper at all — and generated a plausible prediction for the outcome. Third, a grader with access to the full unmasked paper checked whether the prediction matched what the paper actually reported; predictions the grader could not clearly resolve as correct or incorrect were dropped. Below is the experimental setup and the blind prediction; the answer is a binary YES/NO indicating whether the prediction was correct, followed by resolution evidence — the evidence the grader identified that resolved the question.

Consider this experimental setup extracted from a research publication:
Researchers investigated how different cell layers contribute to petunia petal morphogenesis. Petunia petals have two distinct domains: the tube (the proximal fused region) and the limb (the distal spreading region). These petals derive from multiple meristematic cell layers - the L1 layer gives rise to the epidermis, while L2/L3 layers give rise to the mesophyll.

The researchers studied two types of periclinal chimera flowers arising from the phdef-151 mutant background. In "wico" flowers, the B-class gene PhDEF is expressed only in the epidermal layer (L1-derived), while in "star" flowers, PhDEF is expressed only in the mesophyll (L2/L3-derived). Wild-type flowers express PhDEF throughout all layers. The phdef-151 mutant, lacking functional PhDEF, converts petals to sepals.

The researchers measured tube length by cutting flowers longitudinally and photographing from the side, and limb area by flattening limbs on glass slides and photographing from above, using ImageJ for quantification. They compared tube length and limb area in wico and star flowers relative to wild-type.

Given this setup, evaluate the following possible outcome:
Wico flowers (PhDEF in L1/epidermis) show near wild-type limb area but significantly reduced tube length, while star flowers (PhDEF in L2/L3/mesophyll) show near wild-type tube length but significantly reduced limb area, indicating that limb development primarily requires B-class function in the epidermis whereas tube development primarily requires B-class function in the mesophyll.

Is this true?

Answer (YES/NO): NO